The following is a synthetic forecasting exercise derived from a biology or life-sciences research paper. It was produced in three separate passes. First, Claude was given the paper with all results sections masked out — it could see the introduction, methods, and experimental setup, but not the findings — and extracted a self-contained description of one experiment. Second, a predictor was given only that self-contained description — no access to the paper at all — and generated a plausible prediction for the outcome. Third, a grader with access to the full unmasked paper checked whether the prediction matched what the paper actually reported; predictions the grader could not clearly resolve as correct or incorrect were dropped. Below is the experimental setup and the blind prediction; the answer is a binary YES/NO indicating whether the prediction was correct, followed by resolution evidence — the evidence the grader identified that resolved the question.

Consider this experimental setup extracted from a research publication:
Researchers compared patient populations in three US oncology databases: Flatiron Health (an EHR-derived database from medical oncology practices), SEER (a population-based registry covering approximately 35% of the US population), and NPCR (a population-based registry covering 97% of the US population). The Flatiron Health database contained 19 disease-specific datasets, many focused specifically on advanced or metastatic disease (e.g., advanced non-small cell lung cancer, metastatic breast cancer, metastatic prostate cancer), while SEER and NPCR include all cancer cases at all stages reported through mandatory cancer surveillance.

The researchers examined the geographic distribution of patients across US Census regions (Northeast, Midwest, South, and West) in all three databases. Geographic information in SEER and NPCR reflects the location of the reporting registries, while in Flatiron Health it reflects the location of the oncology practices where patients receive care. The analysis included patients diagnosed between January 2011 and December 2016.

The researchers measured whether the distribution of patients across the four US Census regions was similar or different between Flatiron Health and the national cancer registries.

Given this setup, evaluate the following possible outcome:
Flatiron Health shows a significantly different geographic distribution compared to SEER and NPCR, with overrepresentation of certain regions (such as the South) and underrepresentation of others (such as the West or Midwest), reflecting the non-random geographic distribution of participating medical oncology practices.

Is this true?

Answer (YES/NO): NO